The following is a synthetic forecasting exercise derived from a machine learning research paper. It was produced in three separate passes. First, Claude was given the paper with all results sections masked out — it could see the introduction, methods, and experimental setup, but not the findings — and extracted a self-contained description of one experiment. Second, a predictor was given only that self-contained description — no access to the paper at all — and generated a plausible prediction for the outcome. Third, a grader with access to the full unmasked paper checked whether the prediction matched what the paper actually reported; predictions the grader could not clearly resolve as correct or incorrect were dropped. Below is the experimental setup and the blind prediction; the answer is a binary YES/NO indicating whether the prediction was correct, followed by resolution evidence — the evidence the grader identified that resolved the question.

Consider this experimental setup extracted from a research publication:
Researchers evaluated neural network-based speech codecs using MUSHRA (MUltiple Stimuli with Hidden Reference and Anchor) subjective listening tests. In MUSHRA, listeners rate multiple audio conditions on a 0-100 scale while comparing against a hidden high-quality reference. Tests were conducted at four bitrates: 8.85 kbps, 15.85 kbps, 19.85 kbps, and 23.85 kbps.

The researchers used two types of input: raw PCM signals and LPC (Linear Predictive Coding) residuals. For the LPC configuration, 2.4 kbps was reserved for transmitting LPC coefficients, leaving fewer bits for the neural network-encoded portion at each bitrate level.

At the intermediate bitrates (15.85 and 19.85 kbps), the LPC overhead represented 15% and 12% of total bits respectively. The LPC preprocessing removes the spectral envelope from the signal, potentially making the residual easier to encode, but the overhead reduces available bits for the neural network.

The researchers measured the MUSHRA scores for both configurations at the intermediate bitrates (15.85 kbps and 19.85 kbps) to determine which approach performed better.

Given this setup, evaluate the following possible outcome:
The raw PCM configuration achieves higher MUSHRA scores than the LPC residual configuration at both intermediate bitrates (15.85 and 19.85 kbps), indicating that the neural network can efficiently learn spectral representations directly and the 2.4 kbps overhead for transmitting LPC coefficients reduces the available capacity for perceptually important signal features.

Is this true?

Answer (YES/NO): NO